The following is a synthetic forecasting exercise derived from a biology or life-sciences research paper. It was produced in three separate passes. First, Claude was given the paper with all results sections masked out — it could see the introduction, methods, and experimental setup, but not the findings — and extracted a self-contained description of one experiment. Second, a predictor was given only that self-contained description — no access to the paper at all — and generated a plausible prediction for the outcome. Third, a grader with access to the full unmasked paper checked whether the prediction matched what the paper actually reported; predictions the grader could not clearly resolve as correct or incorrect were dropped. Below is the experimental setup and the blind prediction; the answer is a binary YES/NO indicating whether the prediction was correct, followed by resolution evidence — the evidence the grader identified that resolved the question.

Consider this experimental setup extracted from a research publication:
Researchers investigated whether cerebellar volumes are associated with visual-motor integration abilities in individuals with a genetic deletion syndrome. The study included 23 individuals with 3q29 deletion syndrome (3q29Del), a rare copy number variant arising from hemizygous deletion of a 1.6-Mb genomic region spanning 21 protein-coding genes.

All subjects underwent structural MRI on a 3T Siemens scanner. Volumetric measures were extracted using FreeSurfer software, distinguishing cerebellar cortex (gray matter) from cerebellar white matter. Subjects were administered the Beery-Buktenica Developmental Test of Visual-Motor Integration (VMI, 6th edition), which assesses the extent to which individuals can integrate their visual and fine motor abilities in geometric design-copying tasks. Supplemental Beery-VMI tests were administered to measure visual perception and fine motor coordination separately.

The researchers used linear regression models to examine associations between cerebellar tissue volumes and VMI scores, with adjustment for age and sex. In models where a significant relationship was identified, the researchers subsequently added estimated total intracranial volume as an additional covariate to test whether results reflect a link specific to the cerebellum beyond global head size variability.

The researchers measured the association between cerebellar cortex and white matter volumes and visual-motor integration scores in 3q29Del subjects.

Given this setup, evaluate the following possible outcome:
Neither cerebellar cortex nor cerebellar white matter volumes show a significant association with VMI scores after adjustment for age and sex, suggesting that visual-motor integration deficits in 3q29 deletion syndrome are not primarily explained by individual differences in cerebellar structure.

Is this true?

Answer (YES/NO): NO